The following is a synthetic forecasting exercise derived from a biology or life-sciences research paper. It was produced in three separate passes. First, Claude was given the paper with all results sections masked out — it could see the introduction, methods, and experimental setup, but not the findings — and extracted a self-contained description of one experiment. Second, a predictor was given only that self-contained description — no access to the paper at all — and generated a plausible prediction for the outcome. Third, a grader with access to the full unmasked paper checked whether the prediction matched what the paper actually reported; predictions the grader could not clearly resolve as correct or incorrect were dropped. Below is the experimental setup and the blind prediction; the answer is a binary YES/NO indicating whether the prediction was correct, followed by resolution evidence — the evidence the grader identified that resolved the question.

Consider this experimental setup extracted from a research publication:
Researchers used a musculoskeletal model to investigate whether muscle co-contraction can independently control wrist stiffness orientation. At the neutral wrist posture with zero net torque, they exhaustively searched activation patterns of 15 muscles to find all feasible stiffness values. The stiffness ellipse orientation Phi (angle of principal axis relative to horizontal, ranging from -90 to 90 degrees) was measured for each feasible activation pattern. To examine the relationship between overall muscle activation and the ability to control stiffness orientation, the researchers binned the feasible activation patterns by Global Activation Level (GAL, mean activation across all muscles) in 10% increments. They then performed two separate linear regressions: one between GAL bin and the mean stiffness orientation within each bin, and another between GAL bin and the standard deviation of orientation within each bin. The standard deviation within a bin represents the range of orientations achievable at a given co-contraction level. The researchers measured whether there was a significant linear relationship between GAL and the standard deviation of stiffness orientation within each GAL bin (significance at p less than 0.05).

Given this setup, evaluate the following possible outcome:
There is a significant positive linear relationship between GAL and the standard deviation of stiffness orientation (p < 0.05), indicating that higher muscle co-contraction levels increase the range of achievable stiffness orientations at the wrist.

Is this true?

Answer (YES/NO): NO